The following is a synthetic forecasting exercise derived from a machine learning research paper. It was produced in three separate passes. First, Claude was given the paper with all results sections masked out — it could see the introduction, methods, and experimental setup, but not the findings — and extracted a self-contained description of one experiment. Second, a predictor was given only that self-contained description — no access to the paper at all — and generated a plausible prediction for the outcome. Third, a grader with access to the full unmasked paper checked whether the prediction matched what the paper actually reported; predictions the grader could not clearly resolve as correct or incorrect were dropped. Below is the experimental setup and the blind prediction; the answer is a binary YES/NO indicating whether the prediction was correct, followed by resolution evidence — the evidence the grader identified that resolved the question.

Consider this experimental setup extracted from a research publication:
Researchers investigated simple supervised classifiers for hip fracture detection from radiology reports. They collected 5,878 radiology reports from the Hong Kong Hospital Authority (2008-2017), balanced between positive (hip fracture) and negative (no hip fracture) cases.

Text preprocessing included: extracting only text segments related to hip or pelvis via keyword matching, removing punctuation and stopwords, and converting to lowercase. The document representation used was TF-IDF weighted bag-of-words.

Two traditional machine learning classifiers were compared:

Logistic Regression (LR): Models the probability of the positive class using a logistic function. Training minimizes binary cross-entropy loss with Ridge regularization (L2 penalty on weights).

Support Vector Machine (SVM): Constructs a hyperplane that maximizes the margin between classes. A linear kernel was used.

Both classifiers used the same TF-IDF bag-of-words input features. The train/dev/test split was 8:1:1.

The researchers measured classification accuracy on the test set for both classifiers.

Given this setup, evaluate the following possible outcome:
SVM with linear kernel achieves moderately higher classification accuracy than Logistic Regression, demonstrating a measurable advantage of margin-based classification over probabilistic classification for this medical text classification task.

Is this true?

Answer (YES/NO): NO